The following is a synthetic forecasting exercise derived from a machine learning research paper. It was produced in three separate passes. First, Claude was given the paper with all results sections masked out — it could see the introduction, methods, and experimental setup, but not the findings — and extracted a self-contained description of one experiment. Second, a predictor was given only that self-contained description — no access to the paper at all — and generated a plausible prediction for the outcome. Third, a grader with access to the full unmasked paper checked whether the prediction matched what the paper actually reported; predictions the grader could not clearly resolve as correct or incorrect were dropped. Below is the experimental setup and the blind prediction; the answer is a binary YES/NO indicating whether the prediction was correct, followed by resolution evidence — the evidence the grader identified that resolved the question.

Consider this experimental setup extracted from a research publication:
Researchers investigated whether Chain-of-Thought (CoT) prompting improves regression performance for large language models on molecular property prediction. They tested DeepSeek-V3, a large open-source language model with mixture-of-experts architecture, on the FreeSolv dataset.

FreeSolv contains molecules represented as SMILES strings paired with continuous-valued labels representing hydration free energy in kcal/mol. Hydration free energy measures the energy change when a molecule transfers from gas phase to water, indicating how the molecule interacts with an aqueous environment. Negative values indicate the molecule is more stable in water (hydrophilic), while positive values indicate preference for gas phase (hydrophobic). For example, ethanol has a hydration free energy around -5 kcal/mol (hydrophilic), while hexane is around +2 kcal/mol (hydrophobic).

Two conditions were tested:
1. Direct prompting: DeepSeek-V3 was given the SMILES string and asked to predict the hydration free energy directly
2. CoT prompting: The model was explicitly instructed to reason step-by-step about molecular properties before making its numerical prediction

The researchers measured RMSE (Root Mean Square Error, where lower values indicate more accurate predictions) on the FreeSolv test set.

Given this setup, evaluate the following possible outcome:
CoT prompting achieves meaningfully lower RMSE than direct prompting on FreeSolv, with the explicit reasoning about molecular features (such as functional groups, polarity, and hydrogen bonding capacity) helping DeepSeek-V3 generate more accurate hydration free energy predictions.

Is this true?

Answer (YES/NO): YES